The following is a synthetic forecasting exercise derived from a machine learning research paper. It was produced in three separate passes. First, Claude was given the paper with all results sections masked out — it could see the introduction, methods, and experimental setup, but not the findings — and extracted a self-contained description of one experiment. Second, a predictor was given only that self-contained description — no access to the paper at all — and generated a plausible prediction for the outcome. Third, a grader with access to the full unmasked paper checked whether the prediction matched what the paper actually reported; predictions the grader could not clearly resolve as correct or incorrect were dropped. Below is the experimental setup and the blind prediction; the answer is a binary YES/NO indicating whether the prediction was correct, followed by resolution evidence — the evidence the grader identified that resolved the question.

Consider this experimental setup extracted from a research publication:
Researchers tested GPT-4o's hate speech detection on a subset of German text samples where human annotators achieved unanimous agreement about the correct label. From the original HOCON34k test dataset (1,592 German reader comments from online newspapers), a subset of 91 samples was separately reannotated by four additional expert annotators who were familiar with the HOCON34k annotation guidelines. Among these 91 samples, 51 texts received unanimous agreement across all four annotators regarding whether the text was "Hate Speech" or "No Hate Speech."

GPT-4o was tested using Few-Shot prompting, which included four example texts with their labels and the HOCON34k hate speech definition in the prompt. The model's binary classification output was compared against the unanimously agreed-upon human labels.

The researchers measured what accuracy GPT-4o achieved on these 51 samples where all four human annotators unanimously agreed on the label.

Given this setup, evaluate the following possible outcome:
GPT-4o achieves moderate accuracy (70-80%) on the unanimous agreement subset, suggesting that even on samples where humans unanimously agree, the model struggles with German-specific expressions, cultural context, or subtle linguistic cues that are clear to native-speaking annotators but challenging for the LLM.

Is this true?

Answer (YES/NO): NO